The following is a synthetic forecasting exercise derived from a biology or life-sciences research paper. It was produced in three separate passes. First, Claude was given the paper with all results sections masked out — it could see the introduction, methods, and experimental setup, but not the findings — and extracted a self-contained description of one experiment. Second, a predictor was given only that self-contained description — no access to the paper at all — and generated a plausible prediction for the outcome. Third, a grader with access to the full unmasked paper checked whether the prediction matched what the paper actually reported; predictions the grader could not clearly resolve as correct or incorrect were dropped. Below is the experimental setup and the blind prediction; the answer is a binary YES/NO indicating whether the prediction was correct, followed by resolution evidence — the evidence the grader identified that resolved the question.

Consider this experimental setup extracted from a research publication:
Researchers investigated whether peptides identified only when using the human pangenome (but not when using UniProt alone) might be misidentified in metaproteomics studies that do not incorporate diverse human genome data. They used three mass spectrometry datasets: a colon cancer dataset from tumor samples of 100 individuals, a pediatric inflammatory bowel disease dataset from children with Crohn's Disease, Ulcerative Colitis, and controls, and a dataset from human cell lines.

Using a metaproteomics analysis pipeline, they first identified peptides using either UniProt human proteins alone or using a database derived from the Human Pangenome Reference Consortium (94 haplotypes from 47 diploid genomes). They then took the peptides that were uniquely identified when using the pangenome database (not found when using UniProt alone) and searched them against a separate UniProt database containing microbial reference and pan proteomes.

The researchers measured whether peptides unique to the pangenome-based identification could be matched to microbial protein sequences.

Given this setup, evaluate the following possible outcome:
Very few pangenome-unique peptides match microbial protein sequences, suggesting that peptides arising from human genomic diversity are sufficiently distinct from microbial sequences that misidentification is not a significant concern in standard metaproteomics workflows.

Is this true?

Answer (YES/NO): NO